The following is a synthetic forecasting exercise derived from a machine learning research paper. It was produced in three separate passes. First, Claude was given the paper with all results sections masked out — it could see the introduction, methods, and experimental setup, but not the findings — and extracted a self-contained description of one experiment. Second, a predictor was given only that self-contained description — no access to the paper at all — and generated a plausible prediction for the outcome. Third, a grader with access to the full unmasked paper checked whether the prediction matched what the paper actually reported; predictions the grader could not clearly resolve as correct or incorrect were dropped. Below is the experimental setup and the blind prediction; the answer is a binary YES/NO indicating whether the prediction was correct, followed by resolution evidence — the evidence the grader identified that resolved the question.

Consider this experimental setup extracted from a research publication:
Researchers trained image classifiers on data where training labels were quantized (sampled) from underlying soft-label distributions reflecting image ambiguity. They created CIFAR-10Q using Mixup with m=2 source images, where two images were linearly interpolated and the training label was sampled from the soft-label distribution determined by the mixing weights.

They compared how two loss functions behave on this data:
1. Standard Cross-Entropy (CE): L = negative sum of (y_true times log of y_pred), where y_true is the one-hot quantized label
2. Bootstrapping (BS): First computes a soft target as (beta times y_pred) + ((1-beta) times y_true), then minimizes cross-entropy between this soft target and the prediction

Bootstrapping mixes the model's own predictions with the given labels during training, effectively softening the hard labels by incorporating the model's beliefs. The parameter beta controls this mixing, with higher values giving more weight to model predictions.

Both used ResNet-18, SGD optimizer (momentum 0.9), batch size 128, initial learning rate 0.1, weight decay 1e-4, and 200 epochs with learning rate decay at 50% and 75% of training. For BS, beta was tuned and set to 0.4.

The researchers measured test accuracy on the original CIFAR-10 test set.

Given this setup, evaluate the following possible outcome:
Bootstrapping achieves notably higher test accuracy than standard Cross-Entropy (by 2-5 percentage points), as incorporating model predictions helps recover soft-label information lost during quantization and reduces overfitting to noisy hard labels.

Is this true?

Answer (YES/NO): NO